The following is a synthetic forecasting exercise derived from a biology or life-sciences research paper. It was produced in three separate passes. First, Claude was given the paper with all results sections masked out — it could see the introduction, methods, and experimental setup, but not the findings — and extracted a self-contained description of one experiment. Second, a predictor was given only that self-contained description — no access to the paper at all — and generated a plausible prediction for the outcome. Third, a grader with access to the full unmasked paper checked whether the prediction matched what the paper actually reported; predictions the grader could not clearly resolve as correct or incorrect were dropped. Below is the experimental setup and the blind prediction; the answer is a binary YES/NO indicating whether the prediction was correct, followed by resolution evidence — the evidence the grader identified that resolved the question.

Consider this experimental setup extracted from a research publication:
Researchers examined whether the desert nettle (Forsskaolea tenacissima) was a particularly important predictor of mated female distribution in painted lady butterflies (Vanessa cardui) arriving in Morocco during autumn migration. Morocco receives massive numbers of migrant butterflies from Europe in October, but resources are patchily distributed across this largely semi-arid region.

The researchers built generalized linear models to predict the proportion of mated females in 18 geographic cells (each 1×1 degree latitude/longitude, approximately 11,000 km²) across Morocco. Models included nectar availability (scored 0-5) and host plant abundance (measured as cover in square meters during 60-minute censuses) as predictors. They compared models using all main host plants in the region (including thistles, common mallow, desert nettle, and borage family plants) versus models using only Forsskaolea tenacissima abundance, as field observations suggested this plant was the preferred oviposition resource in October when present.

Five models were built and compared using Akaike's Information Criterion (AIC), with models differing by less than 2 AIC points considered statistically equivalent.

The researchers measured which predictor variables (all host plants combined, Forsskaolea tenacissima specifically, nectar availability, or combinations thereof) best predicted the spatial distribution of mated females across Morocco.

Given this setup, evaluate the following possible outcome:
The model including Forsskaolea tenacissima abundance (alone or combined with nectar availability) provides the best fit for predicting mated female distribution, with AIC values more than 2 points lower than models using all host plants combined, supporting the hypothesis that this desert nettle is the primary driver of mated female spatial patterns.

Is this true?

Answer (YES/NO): NO